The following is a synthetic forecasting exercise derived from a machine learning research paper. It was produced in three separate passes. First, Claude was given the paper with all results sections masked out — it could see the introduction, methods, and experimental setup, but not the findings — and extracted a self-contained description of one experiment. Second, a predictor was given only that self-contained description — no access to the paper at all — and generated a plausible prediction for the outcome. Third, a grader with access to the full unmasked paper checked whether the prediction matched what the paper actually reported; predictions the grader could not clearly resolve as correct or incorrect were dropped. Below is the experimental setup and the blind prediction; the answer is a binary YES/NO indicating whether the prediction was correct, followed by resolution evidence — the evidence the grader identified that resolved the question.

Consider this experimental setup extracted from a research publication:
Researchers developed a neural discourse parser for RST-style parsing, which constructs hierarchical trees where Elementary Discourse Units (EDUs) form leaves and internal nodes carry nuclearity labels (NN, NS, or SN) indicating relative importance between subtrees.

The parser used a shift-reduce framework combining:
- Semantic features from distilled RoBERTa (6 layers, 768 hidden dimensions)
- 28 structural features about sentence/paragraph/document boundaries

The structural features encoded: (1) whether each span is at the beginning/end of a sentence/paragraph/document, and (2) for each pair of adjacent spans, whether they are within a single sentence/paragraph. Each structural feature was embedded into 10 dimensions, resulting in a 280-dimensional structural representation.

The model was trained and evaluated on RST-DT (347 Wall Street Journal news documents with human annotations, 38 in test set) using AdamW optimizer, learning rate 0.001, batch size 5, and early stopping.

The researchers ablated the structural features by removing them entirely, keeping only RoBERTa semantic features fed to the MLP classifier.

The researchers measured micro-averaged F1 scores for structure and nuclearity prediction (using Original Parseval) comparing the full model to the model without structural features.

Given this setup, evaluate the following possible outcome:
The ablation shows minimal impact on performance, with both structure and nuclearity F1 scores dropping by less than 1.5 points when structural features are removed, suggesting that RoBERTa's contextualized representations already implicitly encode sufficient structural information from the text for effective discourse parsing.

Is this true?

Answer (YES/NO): NO